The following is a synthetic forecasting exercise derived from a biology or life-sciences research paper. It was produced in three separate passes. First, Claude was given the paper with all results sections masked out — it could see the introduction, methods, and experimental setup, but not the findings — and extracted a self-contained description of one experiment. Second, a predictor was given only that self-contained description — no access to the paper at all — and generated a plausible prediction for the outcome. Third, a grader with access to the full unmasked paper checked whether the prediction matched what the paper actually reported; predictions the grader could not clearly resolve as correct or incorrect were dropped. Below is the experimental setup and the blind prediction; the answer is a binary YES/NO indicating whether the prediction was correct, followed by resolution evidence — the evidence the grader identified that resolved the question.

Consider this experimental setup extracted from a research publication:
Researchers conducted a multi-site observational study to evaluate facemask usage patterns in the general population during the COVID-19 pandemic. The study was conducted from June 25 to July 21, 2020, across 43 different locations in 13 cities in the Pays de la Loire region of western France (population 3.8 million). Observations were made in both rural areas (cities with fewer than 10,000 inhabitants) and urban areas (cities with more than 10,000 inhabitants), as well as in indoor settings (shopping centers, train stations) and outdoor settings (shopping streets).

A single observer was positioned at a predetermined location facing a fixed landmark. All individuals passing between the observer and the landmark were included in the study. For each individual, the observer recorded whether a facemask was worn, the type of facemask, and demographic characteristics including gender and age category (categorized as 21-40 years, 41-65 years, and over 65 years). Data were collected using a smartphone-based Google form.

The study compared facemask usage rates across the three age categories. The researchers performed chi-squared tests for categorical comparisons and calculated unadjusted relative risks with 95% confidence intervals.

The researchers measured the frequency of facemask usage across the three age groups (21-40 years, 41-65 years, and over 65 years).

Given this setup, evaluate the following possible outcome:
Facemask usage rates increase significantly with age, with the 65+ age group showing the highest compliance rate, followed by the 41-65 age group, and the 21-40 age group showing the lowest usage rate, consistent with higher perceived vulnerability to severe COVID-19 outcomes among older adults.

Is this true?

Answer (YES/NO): YES